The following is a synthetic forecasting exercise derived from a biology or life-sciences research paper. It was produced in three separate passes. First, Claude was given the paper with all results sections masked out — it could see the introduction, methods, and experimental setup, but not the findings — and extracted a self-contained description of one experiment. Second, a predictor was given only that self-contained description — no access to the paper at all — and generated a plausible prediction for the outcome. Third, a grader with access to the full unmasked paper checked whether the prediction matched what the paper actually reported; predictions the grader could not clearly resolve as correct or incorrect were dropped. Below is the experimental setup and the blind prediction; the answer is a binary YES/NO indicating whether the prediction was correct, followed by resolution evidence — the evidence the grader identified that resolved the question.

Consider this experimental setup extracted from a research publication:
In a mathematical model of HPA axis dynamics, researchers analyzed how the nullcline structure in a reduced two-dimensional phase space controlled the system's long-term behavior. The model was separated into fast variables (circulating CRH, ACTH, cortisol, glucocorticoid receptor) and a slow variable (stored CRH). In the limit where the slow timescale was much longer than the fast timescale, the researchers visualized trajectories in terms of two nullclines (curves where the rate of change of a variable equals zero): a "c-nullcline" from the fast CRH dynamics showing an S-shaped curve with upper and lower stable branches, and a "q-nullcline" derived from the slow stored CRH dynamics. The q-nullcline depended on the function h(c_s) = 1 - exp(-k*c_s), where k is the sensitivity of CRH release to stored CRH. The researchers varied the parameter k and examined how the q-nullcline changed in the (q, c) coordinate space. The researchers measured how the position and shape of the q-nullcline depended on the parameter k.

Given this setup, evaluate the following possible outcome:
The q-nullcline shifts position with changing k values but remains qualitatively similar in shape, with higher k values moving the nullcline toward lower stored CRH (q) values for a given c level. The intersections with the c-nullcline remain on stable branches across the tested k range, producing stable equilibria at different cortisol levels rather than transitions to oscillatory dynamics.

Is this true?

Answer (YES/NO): NO